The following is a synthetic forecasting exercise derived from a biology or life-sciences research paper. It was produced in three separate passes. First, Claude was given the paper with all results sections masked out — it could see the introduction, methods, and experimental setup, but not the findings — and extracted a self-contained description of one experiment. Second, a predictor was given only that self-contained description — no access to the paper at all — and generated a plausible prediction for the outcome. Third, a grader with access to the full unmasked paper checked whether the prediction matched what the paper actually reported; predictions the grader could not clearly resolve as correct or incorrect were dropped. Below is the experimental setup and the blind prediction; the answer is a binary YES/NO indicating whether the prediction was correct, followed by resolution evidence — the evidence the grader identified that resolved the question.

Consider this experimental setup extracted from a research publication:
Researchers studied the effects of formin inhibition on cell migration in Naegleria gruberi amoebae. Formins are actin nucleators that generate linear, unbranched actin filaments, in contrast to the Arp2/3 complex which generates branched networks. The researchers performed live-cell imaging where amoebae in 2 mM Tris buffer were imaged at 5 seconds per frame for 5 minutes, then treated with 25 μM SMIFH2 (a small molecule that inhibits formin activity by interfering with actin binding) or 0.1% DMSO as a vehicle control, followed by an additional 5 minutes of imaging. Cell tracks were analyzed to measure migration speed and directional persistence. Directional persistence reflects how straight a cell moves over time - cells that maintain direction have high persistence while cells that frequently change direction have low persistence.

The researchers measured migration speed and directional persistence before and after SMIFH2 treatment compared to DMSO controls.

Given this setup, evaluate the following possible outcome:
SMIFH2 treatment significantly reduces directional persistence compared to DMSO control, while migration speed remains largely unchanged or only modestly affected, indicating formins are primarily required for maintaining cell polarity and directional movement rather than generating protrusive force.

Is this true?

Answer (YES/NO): YES